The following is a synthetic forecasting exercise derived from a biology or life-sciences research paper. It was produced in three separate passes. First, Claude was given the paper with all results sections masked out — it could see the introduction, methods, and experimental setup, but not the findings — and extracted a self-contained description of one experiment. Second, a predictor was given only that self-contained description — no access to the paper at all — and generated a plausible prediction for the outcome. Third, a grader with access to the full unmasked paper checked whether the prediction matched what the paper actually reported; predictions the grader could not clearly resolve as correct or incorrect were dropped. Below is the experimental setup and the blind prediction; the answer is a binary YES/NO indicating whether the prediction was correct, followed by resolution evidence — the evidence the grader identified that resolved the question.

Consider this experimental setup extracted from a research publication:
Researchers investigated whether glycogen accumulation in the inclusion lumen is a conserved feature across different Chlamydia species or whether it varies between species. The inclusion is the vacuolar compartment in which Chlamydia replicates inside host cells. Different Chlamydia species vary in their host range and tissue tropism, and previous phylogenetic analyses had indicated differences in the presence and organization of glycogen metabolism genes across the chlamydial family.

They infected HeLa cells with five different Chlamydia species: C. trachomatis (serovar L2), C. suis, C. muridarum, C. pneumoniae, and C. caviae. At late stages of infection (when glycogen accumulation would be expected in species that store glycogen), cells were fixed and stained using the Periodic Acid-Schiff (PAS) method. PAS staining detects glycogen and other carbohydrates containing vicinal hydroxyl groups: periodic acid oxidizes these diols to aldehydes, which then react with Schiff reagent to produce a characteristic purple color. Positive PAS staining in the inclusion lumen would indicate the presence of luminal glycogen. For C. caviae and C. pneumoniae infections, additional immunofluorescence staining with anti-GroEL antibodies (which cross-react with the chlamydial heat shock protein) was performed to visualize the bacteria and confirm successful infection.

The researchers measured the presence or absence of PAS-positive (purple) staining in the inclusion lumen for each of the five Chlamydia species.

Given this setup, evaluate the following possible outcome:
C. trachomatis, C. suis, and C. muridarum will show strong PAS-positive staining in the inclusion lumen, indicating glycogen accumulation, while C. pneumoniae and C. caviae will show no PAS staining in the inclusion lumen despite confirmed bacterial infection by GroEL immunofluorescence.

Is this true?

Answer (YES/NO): YES